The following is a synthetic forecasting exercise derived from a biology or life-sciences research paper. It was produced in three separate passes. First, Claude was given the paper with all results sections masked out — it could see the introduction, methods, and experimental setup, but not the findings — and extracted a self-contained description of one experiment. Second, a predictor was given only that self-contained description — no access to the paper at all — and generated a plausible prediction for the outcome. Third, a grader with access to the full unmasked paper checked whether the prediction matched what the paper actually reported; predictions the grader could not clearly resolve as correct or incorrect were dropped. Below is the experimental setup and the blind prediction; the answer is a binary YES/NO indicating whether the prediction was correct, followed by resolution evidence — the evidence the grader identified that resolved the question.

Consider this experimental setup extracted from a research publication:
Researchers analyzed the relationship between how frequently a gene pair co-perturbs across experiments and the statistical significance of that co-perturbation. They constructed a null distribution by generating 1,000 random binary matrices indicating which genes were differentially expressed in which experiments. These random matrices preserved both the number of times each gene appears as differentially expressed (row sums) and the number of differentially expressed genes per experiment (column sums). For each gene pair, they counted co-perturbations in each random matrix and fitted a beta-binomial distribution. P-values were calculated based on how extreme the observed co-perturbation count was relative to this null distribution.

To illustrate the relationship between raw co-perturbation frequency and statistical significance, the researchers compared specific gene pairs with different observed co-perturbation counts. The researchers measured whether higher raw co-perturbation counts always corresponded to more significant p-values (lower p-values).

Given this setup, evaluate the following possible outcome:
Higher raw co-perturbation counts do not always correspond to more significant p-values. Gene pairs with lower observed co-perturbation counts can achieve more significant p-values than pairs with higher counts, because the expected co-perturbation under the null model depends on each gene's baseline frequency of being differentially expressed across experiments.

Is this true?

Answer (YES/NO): YES